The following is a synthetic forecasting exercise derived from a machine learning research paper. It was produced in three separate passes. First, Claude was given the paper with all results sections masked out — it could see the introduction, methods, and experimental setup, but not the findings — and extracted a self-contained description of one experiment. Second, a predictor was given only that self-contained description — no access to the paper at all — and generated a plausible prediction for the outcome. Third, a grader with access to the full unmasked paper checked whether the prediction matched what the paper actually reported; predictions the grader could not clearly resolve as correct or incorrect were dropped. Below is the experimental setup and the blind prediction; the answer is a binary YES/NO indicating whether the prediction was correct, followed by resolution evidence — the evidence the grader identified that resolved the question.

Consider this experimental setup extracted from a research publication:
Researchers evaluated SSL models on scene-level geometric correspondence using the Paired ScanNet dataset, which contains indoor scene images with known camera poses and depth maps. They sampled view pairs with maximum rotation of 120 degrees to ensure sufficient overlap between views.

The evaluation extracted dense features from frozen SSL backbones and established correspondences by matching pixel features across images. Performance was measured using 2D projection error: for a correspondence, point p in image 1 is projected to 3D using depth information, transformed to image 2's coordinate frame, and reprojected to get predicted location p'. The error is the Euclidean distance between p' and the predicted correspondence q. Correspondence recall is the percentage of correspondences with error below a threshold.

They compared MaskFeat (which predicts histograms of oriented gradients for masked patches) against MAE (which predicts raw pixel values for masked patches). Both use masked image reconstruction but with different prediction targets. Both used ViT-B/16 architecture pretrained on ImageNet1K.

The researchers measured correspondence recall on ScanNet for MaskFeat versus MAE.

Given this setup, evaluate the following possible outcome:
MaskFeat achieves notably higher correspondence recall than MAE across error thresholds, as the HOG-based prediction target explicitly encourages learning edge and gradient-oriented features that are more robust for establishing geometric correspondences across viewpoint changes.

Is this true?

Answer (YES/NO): YES